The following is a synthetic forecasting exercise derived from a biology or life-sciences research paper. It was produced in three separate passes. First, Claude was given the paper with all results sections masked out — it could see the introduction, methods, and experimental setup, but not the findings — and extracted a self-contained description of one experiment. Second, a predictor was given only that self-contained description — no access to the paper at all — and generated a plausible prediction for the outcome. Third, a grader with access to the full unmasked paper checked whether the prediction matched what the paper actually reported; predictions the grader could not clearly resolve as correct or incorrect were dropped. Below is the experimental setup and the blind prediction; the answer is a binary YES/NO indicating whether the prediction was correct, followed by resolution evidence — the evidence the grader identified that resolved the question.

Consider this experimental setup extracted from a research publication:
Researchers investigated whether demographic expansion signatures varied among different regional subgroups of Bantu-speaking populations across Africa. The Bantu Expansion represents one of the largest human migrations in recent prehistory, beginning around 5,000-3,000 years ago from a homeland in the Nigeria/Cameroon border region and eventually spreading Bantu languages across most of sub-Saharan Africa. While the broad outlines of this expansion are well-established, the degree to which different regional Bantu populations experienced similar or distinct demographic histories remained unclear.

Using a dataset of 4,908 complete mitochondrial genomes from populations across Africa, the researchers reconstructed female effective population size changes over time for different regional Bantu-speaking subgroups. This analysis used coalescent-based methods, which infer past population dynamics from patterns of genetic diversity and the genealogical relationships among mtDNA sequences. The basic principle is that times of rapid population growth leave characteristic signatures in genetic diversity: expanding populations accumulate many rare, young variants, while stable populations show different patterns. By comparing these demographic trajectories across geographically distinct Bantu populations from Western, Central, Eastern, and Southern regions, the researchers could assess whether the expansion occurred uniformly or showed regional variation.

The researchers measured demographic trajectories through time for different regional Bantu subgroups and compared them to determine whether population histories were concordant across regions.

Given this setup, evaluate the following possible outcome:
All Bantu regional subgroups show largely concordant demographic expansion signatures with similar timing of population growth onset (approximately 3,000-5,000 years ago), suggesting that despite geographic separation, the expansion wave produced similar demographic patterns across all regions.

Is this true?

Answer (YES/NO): NO